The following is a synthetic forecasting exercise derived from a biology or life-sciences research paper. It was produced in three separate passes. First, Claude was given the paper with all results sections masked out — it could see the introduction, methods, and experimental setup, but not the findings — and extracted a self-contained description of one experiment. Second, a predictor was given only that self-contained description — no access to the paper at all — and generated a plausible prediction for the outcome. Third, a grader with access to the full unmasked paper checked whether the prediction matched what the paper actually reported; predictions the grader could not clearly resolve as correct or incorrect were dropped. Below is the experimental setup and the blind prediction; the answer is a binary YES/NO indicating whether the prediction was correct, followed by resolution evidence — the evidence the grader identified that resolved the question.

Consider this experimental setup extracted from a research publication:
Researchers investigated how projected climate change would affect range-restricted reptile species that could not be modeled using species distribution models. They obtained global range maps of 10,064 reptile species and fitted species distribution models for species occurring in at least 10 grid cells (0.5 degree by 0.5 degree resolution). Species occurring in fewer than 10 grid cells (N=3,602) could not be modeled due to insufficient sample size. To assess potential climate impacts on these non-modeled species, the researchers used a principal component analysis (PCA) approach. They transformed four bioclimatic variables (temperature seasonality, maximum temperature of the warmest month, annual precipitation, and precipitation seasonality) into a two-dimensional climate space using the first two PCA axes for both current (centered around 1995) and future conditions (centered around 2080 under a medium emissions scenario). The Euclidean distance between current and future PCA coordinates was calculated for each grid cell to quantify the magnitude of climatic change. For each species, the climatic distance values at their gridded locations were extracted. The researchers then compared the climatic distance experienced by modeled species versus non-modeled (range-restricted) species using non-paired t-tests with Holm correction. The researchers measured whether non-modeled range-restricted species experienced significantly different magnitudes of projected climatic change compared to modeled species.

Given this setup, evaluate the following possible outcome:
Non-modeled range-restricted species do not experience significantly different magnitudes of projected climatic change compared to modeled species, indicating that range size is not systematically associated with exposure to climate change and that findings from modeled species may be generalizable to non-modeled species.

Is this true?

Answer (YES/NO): NO